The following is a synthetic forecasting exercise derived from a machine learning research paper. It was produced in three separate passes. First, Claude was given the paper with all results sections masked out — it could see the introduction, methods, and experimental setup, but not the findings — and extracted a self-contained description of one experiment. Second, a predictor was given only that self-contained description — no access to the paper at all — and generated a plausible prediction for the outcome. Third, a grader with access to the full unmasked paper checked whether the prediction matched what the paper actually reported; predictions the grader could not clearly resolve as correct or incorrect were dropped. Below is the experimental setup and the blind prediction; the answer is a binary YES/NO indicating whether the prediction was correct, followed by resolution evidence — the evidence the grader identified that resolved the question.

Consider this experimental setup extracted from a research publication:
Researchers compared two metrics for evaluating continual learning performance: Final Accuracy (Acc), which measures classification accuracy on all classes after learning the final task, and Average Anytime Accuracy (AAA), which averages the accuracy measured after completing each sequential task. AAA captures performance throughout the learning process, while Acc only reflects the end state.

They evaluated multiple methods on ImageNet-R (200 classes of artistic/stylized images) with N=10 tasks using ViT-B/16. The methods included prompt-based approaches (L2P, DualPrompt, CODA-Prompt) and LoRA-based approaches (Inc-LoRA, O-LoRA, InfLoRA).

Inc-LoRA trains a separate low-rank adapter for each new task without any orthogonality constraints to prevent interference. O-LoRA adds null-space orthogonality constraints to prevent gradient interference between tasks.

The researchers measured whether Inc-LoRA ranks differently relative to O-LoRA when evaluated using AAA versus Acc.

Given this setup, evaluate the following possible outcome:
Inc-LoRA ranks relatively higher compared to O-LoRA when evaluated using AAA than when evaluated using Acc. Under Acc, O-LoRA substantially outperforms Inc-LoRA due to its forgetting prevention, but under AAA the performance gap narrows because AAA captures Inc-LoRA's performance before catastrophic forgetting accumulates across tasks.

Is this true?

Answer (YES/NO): NO